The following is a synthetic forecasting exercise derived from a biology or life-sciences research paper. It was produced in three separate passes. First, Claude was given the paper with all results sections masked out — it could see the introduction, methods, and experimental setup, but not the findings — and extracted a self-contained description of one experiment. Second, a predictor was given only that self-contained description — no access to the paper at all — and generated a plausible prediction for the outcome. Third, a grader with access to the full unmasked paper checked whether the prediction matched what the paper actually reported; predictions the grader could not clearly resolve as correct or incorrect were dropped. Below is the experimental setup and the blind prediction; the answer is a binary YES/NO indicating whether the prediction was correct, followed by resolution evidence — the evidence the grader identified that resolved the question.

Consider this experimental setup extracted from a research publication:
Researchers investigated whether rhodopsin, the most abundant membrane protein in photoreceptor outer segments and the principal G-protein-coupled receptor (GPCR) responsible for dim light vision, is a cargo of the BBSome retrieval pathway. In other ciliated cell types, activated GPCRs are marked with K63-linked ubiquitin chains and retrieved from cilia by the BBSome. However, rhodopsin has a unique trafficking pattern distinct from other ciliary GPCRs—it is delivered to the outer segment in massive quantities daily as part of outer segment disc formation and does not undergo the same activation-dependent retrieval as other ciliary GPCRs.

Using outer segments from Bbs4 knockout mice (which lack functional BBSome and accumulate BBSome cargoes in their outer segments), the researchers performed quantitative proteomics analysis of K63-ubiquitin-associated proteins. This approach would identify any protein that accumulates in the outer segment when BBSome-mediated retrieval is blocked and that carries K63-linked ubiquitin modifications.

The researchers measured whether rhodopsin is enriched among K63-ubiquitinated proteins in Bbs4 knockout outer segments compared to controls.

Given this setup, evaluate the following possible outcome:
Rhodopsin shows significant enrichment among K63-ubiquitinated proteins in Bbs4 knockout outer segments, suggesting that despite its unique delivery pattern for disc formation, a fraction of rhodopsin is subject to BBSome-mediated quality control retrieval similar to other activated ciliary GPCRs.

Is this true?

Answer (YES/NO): NO